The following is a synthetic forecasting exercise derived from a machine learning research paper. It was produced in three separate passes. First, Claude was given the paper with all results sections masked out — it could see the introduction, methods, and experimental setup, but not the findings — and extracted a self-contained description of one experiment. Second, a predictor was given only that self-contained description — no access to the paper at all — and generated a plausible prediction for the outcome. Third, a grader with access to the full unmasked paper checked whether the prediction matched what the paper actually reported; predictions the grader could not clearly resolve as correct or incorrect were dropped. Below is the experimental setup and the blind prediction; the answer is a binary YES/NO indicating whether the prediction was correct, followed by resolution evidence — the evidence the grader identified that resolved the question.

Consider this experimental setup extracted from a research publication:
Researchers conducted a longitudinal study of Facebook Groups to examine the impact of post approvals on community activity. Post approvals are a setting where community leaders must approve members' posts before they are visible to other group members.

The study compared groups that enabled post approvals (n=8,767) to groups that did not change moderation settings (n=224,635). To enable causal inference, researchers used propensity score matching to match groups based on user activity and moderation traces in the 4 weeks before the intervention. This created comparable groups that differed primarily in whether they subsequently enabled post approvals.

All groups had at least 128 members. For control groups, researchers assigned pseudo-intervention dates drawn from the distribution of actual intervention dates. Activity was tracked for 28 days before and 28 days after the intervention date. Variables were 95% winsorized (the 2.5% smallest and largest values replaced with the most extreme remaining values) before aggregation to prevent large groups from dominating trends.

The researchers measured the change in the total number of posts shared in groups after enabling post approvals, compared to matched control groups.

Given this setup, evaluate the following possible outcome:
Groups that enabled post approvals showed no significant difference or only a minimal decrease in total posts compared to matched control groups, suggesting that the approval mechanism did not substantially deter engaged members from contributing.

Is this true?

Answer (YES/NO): NO